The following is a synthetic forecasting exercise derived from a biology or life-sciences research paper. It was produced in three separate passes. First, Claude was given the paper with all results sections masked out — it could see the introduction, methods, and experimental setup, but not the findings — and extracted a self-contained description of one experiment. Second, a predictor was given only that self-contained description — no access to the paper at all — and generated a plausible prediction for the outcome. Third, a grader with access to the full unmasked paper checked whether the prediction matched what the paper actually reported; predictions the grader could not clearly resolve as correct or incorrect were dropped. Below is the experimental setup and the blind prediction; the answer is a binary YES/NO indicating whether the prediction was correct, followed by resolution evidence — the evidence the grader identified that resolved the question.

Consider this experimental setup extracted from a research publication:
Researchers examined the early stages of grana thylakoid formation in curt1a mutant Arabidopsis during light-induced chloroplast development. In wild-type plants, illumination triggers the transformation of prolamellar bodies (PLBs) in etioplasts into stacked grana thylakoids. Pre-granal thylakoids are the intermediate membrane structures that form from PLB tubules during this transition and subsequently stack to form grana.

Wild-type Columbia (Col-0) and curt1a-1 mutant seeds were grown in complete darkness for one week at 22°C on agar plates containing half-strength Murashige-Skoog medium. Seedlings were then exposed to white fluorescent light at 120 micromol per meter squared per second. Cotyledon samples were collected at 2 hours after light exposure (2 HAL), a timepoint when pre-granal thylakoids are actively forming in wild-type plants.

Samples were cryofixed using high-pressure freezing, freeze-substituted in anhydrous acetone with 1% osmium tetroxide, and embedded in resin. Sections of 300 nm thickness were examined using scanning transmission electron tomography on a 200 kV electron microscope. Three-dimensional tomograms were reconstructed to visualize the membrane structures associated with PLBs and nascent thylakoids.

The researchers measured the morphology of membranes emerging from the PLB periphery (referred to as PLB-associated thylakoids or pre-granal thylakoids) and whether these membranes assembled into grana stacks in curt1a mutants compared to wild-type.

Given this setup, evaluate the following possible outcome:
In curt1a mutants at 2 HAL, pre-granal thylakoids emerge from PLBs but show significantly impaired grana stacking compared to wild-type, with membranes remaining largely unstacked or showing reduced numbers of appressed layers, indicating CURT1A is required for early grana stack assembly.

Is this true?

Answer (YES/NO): YES